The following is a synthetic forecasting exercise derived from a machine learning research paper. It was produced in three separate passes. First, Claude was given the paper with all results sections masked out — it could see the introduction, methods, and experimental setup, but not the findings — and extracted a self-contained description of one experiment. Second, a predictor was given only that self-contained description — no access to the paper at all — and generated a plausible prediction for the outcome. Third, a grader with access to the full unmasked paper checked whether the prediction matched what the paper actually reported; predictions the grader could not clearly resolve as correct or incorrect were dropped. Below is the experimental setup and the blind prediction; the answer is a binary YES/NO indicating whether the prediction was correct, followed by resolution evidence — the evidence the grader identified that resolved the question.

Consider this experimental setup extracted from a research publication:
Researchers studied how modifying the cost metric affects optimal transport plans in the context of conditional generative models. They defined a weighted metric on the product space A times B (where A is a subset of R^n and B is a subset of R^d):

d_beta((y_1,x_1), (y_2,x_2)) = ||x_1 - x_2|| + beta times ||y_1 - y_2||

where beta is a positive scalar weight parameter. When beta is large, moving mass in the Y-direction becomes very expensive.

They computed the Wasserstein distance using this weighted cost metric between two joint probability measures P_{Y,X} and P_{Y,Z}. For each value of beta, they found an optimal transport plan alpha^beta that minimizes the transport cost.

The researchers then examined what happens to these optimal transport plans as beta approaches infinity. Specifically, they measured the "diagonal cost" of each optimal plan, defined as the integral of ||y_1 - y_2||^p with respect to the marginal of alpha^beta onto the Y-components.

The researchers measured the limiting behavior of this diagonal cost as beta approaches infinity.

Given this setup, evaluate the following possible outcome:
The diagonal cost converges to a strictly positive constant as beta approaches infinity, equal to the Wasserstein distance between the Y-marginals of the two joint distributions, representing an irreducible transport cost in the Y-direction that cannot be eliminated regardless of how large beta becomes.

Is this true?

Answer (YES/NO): NO